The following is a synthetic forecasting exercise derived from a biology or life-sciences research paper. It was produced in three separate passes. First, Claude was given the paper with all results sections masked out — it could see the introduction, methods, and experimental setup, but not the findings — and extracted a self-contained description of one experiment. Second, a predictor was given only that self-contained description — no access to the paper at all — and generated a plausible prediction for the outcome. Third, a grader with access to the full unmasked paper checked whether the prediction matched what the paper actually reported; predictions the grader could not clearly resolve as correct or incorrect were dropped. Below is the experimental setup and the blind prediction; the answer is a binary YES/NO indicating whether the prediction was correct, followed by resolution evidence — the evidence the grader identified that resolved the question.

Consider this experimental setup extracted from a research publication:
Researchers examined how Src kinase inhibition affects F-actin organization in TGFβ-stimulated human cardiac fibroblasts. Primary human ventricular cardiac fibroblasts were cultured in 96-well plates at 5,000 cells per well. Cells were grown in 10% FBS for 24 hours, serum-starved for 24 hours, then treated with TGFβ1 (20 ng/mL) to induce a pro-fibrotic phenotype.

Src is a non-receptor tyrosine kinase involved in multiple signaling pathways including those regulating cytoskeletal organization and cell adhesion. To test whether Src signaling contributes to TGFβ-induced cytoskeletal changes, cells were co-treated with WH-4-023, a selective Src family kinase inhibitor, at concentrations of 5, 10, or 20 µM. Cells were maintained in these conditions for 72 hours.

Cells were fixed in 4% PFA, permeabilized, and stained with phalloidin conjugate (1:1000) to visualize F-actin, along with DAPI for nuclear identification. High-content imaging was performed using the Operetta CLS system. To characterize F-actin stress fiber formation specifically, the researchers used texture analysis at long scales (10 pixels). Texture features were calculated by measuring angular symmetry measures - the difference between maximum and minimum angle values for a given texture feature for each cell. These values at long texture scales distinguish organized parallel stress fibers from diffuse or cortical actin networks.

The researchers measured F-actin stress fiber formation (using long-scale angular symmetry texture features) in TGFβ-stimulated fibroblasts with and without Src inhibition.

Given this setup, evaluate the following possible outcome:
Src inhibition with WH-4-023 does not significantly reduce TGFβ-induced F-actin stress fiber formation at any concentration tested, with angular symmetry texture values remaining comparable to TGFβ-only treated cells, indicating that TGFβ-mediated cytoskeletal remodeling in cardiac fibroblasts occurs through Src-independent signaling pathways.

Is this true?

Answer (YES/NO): NO